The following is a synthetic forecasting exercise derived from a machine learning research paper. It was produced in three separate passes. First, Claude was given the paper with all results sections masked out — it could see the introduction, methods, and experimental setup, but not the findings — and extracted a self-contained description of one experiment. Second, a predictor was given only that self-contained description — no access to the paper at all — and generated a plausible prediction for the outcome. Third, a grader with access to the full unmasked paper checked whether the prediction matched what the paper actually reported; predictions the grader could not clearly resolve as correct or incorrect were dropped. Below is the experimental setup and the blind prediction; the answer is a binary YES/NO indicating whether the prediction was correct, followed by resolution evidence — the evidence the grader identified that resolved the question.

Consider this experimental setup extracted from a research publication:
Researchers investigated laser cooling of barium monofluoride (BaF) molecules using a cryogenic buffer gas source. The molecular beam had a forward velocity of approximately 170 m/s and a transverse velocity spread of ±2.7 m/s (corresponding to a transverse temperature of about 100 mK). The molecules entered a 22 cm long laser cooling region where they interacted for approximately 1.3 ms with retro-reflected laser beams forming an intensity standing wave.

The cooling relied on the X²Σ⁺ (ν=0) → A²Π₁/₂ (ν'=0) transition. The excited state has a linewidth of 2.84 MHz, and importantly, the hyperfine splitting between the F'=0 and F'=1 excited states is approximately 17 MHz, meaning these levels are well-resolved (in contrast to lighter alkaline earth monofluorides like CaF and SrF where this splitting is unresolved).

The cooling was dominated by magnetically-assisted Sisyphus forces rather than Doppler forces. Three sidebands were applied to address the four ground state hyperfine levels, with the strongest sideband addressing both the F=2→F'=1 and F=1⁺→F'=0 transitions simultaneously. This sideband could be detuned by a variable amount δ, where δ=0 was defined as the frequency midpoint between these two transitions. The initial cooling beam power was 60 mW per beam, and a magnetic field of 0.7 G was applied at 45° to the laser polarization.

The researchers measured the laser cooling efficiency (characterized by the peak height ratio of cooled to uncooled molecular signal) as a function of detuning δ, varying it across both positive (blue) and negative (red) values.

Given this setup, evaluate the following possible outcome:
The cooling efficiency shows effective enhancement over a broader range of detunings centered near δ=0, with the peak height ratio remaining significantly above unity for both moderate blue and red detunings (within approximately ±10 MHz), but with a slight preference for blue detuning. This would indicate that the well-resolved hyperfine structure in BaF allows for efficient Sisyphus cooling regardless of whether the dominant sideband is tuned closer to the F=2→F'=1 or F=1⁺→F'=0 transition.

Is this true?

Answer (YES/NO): NO